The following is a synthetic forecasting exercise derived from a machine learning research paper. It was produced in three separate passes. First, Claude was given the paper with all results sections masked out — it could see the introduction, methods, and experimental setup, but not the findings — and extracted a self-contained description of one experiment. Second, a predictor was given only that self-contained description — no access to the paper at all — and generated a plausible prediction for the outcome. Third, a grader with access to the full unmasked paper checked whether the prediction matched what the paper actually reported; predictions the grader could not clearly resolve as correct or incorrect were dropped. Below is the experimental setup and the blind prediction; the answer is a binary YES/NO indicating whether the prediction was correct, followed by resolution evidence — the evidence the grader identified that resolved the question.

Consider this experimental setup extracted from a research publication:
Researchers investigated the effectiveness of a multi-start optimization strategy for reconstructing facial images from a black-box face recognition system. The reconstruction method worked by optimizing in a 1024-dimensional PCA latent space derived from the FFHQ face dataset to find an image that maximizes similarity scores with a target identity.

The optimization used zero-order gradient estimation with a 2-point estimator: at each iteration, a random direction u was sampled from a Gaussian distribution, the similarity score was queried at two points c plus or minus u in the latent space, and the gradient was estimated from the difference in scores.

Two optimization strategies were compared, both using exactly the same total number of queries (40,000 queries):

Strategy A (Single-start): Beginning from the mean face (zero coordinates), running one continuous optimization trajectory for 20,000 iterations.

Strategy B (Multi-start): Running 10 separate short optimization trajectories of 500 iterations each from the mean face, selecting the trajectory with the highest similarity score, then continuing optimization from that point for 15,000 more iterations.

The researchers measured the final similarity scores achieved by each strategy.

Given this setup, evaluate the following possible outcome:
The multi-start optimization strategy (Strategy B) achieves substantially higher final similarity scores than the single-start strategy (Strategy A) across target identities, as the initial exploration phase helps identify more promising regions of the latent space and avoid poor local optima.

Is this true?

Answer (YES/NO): YES